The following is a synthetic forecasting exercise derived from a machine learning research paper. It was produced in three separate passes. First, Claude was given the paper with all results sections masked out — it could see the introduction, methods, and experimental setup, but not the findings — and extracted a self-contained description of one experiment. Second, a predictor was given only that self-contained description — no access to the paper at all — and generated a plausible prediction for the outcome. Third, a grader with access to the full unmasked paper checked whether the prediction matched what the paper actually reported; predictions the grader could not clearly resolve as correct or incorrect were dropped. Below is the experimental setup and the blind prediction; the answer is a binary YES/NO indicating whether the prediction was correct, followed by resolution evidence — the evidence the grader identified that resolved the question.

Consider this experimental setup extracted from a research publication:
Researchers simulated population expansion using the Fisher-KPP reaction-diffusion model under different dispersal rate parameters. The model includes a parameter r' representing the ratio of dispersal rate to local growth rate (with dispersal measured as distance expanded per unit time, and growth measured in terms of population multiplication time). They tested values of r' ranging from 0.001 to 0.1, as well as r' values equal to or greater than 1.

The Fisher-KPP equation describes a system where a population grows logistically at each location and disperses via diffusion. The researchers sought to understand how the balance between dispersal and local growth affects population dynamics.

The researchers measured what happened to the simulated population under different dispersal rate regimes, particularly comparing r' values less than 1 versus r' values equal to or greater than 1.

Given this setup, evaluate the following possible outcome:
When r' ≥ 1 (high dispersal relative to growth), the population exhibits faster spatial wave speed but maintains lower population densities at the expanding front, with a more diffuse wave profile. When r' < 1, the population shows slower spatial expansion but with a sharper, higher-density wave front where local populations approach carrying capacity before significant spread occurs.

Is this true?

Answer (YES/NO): NO